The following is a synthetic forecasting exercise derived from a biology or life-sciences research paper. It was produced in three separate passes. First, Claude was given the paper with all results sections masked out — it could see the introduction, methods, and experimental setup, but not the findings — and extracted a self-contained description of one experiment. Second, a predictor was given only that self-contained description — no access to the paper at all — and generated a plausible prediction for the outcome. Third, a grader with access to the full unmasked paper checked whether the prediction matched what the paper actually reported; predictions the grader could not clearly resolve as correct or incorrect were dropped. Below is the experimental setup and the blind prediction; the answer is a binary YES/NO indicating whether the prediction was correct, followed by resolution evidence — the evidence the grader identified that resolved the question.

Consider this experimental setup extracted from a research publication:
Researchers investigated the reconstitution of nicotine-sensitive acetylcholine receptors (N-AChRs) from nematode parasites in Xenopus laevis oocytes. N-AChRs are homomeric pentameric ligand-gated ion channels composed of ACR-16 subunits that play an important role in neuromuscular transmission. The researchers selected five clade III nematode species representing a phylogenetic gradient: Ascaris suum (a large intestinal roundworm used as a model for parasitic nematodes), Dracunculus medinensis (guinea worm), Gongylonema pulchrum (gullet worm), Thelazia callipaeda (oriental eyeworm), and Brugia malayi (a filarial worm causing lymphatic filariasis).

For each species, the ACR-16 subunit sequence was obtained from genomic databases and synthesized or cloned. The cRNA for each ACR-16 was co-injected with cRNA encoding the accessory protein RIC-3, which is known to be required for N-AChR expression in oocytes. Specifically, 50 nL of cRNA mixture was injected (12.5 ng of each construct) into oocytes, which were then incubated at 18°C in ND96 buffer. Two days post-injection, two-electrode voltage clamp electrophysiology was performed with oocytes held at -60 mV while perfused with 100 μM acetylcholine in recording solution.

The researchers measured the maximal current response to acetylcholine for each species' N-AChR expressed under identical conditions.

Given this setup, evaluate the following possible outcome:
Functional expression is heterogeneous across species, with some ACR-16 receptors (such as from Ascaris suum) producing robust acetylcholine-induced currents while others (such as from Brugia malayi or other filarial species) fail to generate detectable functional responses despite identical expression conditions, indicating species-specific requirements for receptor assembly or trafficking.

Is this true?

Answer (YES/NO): YES